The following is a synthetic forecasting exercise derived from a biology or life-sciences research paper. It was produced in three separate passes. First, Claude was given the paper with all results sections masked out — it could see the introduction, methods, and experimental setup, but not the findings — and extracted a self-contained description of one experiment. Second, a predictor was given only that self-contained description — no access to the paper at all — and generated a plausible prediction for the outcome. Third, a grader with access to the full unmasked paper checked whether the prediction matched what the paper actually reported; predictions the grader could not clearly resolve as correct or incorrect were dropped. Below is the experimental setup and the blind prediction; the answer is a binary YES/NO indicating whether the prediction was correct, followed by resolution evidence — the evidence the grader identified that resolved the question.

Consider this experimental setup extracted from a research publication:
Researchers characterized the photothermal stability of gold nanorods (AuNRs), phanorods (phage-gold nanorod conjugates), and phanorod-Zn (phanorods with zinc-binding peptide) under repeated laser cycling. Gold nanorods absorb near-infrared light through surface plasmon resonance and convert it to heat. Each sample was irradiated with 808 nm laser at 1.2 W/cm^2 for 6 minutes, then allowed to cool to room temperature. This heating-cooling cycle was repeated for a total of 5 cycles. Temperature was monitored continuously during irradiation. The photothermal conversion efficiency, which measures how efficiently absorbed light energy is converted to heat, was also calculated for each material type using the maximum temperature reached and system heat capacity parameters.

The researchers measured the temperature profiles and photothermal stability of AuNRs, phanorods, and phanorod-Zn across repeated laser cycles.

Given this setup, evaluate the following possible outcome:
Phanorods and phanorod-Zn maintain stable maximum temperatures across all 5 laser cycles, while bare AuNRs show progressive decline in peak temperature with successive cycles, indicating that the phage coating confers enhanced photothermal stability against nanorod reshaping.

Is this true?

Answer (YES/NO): NO